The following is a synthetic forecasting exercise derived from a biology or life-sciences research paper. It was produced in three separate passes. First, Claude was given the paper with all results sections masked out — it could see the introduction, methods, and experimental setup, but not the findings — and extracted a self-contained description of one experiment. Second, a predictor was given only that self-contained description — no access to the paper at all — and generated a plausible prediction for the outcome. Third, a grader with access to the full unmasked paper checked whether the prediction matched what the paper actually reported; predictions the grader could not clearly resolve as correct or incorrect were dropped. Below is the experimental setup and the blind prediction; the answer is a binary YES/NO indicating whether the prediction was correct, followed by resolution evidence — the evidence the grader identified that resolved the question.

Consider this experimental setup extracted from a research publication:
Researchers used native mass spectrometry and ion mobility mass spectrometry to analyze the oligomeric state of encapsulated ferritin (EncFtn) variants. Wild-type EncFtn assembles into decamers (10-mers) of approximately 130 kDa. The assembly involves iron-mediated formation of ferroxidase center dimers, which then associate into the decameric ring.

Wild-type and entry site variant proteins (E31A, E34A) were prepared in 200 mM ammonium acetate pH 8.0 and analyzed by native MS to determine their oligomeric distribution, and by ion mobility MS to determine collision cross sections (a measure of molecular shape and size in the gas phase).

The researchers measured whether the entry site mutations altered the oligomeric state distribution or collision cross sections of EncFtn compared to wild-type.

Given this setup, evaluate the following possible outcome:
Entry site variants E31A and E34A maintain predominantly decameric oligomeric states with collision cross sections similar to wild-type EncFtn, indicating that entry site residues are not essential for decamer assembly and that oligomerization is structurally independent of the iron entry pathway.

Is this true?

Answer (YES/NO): NO